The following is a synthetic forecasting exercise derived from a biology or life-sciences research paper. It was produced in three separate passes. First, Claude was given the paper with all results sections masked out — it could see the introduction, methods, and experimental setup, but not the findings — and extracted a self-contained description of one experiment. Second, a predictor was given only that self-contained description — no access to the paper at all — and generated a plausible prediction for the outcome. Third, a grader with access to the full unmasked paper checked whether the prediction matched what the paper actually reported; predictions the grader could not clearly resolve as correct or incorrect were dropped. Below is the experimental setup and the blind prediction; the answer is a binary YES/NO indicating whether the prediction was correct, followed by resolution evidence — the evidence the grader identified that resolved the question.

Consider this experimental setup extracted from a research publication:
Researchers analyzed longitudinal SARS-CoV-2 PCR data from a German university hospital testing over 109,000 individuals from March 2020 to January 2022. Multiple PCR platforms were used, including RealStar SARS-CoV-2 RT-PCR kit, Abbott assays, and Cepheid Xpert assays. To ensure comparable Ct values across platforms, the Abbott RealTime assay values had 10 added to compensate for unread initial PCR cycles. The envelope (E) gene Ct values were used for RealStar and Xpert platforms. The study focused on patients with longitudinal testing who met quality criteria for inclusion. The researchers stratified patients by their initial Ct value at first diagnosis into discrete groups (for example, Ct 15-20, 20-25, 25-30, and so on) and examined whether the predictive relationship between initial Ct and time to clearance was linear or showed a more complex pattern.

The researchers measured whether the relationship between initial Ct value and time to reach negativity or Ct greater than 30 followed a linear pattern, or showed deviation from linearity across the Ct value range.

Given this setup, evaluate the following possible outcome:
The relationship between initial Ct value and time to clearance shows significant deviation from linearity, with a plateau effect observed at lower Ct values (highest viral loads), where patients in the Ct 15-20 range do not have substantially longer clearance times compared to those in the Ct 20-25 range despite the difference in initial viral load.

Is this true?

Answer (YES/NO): YES